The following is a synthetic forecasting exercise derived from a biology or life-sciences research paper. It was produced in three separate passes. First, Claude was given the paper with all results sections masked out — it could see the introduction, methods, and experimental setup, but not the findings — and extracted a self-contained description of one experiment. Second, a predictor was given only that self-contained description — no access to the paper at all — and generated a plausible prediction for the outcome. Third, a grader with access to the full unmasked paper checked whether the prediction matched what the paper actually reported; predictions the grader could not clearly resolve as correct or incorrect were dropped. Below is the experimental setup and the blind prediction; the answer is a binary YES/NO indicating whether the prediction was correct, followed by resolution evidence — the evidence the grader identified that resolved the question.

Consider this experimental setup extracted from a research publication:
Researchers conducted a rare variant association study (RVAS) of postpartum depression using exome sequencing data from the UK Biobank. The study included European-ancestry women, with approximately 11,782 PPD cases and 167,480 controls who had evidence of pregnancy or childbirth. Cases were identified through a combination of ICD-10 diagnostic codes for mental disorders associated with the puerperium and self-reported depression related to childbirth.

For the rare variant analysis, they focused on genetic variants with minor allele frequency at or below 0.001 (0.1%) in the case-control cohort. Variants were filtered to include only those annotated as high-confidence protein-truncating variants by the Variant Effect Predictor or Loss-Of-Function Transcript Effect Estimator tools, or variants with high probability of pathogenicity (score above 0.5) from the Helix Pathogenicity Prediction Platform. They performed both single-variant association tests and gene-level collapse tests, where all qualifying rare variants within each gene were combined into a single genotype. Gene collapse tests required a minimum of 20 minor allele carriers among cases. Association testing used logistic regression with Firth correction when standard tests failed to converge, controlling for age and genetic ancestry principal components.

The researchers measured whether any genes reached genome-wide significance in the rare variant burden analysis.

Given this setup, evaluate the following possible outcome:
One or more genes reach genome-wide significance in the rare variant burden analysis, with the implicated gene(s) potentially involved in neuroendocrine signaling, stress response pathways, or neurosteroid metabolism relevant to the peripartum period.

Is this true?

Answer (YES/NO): NO